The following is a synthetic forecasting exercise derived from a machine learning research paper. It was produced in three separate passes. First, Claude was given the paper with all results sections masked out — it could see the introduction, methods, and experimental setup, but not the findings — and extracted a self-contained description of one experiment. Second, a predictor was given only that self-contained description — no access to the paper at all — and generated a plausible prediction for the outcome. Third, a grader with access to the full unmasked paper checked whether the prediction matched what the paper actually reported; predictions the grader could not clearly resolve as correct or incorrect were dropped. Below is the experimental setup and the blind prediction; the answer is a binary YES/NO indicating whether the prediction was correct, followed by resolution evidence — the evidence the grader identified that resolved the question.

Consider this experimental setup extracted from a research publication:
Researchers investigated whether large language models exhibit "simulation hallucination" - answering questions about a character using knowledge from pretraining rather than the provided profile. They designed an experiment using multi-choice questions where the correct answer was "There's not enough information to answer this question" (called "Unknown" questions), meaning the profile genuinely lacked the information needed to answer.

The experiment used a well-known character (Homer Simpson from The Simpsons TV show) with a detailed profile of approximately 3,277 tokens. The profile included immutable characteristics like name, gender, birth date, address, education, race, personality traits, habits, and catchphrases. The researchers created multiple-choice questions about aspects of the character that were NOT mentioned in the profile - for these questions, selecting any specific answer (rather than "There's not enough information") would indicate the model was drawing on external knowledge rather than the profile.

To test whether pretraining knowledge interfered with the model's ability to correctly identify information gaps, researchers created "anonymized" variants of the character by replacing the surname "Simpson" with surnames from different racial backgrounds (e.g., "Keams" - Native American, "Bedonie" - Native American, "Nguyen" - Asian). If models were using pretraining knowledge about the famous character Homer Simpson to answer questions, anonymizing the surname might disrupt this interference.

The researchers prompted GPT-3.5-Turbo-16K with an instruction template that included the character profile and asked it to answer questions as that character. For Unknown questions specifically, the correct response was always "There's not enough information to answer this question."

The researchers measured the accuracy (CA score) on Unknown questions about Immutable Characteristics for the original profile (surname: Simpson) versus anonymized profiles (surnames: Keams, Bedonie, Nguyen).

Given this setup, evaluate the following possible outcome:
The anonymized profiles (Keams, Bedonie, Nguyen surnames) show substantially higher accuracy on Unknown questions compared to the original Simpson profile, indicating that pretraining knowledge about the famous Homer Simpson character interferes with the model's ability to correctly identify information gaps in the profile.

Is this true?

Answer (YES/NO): YES